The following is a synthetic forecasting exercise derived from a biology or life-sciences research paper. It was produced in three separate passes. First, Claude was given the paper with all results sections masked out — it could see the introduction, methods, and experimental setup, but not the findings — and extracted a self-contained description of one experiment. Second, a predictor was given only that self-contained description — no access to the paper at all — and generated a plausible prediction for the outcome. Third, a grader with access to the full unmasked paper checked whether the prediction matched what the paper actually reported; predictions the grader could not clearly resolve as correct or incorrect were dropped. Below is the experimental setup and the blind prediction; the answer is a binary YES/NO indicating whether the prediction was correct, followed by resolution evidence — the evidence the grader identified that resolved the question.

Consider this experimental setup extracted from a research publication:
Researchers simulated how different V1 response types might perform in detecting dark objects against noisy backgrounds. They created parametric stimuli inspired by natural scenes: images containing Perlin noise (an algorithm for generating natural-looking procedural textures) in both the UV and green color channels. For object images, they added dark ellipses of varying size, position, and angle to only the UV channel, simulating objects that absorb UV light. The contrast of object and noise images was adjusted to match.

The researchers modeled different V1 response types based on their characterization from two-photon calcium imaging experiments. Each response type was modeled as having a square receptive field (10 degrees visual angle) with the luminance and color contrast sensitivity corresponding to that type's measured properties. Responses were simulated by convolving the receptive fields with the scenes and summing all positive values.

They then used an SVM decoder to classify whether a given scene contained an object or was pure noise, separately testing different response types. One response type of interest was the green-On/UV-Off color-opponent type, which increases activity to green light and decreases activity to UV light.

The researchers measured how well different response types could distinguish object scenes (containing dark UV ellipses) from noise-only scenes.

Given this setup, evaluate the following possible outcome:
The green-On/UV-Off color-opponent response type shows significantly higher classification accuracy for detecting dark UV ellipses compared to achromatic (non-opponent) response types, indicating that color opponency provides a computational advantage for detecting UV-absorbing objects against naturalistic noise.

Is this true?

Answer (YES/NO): YES